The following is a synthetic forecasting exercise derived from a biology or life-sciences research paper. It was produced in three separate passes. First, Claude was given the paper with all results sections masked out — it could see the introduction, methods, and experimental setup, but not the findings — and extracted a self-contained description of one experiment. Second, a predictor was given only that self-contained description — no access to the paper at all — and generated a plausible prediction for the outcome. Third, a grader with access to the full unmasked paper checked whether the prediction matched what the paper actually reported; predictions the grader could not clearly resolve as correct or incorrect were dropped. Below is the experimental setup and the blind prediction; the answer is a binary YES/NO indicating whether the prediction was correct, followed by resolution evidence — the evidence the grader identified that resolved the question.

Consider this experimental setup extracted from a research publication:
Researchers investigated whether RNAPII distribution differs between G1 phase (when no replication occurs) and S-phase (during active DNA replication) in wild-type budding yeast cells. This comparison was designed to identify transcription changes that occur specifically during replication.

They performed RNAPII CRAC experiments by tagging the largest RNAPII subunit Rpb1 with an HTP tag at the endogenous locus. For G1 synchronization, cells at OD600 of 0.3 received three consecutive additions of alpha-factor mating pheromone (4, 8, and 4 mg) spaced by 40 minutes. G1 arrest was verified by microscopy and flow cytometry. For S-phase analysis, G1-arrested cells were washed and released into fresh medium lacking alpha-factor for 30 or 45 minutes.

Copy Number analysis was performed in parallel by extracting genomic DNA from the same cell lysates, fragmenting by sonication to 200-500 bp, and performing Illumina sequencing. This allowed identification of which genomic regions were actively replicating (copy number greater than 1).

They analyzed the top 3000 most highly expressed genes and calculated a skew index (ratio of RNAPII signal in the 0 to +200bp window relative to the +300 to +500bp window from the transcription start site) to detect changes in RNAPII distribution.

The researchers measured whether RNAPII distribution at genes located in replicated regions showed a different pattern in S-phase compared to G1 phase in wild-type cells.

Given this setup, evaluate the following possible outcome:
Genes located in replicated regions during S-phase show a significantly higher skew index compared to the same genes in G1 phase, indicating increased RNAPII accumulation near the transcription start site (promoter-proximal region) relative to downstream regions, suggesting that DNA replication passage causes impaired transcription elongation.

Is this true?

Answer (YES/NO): NO